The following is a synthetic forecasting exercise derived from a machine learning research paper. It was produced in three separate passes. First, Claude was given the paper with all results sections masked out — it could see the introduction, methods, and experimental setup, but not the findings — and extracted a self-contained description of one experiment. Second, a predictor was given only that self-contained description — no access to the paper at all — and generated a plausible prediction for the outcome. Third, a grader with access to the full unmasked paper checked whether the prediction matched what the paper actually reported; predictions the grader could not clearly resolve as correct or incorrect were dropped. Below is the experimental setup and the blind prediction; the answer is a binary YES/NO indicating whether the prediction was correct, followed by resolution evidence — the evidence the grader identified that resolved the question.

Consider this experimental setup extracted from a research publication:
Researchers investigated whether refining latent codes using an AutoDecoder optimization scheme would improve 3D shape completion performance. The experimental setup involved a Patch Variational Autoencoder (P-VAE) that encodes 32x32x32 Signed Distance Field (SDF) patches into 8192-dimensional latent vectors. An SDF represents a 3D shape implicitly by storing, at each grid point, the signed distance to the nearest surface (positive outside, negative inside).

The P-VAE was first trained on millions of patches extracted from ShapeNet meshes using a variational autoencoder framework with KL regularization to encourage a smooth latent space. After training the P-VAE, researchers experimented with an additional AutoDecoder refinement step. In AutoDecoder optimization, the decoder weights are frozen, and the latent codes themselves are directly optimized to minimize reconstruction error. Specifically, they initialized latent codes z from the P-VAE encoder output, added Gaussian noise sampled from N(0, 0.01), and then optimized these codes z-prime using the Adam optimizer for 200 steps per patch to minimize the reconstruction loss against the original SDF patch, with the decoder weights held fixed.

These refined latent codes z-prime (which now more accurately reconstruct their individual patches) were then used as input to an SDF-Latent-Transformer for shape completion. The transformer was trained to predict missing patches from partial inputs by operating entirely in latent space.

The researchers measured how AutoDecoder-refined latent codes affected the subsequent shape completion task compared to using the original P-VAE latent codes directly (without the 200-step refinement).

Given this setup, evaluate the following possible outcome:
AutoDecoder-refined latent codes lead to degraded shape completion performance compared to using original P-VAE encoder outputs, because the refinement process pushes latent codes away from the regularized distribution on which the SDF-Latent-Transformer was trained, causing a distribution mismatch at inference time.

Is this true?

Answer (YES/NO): YES